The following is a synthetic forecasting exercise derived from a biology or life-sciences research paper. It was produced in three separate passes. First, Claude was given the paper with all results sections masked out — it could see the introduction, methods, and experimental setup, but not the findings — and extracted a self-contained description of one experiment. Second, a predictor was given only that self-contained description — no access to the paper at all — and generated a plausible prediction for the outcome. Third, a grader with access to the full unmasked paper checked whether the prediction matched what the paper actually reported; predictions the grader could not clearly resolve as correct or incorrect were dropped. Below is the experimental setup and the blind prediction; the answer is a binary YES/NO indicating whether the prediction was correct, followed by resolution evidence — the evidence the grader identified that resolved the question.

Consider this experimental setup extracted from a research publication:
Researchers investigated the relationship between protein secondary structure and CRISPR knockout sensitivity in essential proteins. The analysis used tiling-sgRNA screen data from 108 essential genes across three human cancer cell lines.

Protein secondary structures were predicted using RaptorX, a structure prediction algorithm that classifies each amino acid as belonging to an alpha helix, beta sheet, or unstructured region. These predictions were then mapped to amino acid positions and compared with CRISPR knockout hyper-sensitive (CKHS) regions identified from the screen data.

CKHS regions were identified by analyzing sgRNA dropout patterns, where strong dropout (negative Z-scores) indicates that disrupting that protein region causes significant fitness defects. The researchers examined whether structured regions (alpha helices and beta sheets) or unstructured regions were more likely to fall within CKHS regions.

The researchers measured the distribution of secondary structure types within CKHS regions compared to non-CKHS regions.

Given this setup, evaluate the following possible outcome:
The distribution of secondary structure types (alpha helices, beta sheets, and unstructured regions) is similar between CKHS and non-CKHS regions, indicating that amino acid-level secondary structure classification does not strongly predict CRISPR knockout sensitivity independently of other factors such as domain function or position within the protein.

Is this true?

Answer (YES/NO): NO